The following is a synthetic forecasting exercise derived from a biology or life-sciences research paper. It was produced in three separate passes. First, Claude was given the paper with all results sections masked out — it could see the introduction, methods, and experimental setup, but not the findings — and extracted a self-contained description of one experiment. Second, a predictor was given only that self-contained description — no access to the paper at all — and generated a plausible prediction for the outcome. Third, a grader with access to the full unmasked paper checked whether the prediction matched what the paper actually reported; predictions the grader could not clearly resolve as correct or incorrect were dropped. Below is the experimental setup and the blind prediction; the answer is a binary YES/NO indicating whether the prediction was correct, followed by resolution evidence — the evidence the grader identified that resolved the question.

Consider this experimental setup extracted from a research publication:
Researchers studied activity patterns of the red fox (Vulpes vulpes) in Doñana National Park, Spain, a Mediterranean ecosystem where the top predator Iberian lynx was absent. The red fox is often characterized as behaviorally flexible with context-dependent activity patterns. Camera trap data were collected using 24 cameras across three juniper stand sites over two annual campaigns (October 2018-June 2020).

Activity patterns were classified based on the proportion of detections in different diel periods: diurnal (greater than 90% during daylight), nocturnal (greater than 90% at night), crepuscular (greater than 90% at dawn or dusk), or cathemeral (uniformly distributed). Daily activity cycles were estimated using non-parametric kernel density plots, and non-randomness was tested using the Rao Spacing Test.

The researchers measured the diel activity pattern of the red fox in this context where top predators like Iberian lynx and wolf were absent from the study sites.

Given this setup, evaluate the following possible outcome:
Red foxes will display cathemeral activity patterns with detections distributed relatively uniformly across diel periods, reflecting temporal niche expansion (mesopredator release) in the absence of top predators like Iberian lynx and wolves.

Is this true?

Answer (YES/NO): NO